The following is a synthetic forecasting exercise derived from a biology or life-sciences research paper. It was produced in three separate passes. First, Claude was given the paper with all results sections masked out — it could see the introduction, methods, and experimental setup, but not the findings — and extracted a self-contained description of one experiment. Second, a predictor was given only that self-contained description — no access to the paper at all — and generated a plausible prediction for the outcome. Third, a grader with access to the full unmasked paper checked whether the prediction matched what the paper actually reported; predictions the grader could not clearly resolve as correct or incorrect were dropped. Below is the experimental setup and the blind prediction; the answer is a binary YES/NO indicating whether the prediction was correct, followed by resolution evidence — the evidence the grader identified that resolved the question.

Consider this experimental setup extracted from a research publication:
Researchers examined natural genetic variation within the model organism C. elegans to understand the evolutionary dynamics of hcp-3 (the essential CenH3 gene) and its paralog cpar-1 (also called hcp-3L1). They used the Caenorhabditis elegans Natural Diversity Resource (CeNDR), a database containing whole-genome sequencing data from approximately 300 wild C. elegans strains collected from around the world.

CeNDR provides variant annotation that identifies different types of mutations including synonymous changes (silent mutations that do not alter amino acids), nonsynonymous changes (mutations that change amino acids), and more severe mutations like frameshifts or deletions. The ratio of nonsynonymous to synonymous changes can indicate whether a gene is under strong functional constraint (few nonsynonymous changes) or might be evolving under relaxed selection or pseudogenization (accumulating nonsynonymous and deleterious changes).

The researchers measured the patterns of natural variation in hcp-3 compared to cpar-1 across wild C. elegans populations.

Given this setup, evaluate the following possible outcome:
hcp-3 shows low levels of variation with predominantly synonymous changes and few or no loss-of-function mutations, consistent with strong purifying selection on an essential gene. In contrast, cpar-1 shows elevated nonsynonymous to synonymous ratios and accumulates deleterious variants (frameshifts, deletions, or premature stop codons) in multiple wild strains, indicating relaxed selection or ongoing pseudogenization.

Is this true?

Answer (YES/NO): YES